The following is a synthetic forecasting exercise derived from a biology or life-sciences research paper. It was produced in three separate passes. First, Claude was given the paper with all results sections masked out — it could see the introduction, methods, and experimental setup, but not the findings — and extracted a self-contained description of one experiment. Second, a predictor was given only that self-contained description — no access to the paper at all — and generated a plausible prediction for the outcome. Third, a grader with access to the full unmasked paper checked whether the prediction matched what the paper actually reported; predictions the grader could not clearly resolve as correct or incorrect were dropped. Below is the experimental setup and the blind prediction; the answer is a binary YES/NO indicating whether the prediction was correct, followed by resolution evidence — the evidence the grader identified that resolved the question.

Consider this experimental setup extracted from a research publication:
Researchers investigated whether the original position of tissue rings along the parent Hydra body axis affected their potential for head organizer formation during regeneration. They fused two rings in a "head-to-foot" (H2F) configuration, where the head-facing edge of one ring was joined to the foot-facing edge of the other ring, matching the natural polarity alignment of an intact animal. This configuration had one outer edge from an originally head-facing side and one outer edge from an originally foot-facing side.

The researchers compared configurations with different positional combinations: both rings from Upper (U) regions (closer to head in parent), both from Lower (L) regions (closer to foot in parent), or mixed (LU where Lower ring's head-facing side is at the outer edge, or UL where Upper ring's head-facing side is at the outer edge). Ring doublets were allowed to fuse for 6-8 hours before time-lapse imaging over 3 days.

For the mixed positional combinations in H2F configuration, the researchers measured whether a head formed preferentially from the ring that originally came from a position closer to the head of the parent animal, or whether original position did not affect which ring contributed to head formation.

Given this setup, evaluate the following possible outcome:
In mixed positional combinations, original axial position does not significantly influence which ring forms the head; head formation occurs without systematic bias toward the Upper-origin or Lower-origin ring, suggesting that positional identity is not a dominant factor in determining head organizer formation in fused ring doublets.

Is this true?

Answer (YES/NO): NO